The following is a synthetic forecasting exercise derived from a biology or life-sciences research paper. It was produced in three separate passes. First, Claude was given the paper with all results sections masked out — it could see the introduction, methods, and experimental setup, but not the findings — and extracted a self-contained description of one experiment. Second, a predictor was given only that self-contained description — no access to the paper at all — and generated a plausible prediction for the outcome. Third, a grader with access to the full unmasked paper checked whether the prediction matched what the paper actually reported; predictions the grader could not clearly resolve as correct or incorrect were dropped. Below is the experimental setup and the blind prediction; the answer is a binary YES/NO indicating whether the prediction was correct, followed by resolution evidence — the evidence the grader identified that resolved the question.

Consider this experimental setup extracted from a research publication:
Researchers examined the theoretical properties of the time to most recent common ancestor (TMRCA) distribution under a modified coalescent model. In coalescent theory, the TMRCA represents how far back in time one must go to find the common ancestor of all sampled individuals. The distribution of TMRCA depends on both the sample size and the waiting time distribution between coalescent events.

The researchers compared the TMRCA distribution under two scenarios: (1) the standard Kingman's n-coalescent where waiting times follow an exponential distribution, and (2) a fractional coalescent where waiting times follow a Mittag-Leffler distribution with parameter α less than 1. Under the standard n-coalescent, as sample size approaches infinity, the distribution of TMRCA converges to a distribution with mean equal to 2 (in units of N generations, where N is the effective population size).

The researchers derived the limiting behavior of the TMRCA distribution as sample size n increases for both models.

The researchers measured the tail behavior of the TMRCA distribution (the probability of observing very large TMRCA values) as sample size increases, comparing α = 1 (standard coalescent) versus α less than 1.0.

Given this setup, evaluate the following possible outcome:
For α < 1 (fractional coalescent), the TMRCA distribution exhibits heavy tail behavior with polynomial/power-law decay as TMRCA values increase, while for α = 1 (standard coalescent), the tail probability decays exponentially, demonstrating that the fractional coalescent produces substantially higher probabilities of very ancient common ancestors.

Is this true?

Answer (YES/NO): YES